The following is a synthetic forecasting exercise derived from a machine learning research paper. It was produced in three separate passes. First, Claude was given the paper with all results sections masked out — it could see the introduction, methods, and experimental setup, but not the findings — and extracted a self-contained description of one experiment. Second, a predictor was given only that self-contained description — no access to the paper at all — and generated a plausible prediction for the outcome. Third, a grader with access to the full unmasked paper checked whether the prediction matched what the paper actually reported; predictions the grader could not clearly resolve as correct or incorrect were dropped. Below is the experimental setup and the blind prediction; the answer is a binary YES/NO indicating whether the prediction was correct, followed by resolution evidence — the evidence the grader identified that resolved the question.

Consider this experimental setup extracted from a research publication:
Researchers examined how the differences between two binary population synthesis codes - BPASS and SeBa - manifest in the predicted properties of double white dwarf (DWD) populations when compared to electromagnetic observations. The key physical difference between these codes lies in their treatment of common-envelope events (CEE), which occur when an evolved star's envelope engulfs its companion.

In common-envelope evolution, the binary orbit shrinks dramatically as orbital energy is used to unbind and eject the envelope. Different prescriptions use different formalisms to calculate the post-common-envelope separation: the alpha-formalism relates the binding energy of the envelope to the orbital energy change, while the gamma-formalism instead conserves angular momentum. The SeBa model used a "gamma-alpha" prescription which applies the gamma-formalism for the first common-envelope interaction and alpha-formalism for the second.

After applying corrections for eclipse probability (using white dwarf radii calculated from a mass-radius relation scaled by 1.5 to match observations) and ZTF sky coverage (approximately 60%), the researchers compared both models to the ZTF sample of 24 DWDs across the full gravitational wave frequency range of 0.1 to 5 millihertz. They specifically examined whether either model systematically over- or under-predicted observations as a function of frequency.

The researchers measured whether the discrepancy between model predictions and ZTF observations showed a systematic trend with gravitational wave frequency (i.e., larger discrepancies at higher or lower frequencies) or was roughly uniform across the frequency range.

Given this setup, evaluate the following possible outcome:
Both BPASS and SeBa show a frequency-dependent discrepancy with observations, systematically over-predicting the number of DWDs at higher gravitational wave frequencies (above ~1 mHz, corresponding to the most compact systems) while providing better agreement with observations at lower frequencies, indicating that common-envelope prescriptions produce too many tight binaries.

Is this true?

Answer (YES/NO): NO